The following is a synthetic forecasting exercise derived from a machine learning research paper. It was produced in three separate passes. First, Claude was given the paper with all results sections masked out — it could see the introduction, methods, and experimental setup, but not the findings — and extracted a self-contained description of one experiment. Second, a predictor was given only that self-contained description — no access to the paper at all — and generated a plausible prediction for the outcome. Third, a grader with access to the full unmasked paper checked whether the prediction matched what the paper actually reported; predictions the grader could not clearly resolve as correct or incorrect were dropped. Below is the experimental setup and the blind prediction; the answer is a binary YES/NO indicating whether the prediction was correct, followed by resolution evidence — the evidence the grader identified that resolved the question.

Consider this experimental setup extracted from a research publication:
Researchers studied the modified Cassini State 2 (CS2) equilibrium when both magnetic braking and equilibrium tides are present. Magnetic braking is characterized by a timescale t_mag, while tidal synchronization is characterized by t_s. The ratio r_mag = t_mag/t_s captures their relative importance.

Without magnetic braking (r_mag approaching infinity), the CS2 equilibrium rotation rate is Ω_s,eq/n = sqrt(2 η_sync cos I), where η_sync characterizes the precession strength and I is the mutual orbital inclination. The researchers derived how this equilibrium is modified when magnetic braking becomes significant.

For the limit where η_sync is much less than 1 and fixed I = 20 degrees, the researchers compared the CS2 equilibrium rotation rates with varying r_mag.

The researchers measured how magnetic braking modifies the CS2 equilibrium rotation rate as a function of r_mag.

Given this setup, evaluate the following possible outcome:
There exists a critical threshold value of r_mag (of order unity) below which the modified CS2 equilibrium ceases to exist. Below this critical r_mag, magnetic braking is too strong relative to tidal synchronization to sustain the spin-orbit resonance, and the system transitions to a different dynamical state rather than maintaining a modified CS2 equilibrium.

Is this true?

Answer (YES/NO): NO